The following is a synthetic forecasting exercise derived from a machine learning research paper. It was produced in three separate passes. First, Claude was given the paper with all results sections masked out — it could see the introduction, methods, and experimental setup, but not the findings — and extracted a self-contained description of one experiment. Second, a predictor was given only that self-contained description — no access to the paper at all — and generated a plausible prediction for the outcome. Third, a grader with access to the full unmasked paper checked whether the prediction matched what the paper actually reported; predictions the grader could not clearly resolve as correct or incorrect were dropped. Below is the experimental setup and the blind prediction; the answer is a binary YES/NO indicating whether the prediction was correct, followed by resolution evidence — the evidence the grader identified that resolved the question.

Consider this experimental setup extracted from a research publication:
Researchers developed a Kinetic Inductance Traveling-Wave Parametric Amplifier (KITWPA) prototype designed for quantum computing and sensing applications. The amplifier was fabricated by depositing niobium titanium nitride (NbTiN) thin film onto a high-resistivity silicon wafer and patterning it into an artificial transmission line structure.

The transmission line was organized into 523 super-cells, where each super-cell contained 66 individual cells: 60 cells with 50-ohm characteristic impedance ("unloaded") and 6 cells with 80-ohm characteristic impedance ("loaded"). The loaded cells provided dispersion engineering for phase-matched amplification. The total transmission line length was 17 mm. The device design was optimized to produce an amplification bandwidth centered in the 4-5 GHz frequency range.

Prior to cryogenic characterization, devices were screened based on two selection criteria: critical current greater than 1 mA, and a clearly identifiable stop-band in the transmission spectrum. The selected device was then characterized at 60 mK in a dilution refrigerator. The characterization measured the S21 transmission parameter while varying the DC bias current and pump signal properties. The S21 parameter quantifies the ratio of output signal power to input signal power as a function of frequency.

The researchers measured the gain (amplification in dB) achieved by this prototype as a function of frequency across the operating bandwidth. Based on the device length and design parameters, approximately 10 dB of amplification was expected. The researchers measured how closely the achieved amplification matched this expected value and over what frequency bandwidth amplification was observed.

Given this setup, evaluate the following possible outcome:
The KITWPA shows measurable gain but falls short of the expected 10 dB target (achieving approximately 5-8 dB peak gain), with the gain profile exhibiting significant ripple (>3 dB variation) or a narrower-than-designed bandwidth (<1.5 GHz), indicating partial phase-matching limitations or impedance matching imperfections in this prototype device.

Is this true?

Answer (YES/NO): NO